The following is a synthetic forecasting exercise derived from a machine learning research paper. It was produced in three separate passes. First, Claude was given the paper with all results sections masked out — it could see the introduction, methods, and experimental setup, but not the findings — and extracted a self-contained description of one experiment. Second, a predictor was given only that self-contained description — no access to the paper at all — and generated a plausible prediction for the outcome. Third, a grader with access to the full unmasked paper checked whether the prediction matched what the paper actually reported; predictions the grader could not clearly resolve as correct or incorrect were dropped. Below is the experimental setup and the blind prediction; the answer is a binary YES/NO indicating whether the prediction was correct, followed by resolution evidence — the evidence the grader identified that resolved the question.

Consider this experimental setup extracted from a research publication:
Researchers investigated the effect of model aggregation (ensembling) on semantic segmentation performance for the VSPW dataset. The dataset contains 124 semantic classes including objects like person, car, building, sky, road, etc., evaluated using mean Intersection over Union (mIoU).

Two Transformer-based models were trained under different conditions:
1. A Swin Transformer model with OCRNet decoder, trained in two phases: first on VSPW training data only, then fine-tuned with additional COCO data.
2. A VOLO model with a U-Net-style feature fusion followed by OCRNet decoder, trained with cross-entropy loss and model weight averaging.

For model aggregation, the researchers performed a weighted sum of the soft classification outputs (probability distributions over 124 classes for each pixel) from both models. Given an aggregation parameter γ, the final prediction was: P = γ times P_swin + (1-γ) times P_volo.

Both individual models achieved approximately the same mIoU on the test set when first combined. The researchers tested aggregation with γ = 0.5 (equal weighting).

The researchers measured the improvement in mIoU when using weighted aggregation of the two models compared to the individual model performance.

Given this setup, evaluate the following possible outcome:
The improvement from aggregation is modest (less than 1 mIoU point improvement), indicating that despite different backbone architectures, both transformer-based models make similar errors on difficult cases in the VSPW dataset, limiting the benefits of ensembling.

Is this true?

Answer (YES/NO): NO